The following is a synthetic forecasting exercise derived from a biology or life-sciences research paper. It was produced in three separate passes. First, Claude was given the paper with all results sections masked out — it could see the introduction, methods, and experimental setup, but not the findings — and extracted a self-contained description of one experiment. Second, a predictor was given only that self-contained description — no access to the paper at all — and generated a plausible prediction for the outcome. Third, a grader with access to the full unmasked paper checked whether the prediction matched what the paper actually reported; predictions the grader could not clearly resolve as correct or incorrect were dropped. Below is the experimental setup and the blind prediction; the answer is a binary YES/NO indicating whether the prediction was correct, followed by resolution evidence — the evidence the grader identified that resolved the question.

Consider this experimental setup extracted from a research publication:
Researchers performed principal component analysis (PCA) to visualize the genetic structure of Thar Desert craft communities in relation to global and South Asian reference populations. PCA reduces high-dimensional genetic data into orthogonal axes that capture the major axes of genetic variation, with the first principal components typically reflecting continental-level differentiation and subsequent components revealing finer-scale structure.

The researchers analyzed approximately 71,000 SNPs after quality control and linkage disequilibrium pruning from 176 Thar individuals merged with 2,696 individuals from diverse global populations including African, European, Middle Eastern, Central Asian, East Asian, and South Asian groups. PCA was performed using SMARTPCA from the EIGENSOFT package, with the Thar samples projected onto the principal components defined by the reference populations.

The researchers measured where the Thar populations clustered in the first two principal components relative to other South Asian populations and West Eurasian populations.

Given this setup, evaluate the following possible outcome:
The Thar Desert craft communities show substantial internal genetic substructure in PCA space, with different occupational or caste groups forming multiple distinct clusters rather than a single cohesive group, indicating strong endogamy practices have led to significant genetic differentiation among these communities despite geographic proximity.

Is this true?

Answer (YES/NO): YES